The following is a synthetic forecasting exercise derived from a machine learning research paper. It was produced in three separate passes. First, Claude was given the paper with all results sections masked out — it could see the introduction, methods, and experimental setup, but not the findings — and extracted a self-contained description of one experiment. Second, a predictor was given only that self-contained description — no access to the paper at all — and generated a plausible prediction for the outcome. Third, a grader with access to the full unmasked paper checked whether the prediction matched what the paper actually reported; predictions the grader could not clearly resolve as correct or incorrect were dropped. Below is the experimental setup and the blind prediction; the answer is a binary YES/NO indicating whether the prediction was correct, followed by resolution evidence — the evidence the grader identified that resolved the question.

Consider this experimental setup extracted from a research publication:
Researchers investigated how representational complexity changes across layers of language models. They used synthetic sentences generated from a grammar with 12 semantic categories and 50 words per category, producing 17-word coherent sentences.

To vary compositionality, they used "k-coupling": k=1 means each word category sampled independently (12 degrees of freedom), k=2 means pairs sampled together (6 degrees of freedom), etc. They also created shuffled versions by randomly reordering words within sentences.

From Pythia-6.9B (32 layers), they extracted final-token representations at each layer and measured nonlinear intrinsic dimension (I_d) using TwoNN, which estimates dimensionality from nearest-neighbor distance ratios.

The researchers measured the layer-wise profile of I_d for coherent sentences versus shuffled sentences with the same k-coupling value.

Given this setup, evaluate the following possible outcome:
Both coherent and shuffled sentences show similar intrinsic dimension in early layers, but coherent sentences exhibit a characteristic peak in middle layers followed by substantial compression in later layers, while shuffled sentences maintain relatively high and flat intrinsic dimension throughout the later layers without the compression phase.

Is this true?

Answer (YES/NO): NO